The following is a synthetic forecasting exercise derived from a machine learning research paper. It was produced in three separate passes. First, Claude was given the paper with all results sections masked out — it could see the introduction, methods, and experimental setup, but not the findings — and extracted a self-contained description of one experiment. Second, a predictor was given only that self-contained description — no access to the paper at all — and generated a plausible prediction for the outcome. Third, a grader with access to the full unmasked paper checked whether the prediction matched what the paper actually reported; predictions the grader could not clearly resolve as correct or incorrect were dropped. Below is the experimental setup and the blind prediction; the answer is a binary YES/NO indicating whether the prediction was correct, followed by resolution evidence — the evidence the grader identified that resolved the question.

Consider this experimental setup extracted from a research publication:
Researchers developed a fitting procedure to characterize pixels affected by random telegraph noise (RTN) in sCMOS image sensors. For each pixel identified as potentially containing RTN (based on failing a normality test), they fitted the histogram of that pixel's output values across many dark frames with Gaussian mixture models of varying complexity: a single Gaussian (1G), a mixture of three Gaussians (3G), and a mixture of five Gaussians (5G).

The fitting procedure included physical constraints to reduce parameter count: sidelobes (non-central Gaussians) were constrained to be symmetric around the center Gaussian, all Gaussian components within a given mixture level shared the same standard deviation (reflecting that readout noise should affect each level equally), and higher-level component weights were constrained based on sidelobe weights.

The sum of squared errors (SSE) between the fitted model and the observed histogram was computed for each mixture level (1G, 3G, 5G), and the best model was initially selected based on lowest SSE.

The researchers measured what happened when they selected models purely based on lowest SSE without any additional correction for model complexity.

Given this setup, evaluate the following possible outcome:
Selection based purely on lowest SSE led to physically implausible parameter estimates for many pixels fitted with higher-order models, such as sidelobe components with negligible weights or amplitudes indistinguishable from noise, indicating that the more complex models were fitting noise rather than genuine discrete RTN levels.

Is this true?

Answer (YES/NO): NO